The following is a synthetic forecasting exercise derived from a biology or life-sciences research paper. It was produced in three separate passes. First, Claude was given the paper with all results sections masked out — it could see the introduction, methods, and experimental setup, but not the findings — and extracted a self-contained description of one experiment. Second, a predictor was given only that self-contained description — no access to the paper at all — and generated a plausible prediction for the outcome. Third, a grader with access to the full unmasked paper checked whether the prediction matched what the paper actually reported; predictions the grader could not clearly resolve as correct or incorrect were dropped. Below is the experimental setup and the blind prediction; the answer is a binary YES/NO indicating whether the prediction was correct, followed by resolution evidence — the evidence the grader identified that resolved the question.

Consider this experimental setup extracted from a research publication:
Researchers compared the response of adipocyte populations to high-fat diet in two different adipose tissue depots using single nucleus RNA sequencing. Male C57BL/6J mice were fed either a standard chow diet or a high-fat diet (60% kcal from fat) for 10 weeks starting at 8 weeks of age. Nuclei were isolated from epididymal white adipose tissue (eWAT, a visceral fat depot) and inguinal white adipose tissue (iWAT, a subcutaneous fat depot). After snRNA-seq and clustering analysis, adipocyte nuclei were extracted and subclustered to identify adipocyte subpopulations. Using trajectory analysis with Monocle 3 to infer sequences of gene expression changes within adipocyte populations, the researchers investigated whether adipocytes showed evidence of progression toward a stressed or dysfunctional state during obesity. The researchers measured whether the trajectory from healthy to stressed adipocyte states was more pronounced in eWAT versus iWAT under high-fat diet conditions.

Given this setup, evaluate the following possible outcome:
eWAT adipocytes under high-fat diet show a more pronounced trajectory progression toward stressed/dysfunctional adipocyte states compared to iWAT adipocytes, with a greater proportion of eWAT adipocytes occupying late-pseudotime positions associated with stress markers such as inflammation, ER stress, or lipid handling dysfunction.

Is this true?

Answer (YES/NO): YES